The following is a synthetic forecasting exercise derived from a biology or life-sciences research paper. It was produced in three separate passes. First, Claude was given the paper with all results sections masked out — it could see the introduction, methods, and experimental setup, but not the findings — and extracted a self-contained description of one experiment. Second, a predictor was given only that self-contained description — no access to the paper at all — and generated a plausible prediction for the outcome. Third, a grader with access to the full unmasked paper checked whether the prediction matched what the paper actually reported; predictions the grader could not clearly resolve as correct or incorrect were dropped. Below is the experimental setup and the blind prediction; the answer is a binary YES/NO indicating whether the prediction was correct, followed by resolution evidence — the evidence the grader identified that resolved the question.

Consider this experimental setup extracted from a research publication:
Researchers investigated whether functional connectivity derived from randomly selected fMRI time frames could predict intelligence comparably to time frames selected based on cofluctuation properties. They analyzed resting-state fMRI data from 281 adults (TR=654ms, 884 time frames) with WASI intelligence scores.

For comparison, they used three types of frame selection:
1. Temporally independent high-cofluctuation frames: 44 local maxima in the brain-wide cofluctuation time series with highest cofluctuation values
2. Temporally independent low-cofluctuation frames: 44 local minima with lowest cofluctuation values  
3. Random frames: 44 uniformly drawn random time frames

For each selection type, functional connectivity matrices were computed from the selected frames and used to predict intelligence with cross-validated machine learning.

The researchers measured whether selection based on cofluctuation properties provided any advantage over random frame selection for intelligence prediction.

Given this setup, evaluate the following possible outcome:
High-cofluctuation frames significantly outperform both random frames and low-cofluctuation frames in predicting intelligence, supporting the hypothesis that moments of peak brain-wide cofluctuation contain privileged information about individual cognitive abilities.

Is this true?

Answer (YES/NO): NO